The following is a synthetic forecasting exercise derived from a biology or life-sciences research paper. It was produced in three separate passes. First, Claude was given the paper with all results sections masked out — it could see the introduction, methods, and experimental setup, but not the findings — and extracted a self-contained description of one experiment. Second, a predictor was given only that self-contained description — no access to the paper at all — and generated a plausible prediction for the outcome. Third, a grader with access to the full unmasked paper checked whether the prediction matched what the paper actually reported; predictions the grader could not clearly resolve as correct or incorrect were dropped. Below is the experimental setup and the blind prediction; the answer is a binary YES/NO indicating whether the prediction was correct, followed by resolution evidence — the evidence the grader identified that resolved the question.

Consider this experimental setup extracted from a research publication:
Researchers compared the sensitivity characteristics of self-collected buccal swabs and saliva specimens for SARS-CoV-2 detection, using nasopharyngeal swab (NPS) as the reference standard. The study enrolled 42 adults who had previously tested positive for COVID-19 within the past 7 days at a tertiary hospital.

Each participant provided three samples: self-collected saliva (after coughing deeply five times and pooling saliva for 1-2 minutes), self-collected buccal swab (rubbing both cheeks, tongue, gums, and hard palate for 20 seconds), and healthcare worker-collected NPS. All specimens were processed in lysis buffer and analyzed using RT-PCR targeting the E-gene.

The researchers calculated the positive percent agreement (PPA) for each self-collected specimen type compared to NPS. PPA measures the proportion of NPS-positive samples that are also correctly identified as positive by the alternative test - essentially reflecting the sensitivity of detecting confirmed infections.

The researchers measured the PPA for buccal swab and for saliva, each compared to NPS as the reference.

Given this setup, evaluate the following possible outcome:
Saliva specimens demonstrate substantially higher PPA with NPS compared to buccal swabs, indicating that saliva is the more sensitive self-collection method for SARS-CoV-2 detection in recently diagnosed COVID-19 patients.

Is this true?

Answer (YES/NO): NO